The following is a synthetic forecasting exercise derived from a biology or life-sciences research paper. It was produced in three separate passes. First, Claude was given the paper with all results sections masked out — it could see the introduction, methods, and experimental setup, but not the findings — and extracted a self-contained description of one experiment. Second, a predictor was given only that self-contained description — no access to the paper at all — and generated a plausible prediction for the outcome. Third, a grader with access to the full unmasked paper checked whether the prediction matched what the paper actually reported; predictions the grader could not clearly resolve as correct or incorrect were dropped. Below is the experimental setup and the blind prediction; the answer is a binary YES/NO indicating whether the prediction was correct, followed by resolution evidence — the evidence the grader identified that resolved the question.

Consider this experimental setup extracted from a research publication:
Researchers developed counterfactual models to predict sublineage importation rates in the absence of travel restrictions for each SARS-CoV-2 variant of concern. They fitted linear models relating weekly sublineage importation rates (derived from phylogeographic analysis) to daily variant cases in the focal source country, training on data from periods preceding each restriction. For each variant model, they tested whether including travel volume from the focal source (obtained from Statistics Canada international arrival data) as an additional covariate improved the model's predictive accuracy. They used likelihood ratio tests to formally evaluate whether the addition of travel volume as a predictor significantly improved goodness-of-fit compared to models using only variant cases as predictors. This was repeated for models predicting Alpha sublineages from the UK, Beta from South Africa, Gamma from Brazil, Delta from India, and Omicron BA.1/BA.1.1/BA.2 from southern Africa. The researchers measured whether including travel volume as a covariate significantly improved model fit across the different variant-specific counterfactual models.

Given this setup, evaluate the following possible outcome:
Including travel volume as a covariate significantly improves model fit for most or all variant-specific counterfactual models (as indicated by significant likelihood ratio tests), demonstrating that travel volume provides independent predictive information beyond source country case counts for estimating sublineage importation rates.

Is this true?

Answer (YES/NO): NO